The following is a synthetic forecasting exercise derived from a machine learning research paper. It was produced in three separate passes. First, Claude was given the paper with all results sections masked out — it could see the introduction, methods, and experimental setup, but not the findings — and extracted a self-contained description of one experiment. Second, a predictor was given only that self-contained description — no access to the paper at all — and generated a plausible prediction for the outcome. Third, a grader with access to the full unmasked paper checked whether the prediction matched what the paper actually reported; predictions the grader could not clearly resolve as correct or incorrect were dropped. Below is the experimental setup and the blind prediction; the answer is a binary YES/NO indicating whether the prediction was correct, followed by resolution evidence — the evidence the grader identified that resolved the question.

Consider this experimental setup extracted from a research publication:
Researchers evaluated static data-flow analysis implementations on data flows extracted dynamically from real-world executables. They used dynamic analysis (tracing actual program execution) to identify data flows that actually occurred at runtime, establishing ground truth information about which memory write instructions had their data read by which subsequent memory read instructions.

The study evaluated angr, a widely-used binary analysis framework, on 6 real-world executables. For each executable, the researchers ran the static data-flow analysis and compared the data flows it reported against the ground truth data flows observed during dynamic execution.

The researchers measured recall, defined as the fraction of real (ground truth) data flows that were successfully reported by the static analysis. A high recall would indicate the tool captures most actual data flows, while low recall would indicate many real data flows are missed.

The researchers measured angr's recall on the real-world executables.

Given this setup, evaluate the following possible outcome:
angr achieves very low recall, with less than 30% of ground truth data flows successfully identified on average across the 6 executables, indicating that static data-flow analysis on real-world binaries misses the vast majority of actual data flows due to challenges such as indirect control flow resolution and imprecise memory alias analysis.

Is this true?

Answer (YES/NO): NO